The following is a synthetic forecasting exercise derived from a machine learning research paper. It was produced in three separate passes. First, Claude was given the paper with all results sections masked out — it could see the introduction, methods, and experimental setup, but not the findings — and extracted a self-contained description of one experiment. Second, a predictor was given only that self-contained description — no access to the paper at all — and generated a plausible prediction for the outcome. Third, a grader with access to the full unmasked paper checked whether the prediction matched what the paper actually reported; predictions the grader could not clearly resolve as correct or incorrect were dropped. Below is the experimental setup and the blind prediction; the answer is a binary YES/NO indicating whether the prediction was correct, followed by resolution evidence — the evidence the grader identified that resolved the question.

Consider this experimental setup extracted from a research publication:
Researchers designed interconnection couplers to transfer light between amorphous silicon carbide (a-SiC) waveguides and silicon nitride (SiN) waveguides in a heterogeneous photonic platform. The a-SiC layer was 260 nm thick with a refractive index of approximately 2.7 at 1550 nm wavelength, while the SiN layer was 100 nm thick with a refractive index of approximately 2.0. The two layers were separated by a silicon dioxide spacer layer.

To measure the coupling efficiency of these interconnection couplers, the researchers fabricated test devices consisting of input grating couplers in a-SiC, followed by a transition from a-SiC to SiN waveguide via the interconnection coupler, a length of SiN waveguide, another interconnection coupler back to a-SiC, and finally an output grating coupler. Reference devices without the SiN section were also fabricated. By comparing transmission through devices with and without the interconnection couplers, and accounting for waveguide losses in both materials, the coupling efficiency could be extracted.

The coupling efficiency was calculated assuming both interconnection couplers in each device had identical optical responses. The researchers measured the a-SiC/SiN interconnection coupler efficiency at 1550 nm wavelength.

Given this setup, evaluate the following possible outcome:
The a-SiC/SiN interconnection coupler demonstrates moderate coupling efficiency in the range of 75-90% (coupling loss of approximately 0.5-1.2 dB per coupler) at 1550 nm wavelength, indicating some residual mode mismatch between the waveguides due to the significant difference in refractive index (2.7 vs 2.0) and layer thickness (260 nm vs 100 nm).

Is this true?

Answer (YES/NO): NO